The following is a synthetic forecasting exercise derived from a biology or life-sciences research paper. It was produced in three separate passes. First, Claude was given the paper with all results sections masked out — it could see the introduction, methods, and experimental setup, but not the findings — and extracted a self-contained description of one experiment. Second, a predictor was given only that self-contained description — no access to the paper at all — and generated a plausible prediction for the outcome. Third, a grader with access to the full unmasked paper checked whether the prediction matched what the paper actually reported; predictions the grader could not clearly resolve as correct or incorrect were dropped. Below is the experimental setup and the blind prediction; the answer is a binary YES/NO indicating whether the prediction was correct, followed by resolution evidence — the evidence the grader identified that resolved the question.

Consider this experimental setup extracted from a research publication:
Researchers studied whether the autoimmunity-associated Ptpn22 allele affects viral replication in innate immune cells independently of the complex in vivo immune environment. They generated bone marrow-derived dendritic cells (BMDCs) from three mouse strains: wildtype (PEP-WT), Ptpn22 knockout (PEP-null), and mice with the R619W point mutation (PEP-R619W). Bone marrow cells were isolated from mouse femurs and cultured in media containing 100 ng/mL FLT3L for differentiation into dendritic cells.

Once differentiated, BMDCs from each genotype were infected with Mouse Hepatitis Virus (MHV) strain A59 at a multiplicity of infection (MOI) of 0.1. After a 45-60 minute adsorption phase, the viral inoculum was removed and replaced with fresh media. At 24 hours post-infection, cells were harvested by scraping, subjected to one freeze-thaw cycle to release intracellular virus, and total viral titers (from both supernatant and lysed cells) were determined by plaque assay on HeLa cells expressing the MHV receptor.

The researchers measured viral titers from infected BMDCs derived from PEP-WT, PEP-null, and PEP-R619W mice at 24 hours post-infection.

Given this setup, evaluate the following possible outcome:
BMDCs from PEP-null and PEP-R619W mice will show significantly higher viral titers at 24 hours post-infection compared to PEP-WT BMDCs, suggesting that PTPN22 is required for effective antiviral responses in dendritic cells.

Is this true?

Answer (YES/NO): NO